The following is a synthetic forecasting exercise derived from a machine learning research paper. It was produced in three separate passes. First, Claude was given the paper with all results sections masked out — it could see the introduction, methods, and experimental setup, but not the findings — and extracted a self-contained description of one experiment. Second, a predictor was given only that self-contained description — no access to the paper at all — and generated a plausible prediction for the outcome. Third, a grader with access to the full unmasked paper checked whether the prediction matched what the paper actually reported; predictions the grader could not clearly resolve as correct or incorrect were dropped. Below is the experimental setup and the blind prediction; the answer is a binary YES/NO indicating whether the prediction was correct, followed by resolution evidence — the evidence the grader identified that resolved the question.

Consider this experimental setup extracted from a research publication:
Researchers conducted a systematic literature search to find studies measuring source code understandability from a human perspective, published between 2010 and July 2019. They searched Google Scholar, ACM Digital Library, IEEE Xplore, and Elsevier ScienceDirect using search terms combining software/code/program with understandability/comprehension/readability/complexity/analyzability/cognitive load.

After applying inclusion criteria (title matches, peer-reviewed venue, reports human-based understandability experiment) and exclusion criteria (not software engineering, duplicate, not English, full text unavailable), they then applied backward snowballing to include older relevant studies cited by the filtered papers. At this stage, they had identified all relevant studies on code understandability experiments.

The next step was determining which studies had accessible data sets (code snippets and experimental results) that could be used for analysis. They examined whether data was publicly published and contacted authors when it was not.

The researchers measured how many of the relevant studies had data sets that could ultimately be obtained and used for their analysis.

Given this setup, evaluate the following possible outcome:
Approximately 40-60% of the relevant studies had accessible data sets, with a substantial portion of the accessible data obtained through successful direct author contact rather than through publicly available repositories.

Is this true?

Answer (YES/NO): NO